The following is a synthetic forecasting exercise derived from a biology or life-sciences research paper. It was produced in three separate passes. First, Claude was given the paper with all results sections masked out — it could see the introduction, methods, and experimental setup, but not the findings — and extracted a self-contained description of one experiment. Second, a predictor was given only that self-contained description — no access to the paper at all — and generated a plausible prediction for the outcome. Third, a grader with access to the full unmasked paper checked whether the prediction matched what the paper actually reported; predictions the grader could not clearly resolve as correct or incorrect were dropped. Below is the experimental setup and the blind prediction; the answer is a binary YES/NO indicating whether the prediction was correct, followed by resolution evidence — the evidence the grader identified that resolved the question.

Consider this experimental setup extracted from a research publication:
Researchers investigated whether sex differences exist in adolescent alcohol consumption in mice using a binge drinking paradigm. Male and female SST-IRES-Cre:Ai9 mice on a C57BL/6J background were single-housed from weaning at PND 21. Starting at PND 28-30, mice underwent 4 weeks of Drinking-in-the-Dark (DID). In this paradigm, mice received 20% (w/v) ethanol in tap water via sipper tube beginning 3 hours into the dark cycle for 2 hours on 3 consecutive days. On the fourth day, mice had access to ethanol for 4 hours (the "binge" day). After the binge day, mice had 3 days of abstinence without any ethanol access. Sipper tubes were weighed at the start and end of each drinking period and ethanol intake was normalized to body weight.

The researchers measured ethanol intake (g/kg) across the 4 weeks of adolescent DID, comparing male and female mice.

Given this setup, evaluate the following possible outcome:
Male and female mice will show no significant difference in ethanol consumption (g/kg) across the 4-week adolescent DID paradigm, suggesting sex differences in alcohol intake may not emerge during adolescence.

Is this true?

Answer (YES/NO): NO